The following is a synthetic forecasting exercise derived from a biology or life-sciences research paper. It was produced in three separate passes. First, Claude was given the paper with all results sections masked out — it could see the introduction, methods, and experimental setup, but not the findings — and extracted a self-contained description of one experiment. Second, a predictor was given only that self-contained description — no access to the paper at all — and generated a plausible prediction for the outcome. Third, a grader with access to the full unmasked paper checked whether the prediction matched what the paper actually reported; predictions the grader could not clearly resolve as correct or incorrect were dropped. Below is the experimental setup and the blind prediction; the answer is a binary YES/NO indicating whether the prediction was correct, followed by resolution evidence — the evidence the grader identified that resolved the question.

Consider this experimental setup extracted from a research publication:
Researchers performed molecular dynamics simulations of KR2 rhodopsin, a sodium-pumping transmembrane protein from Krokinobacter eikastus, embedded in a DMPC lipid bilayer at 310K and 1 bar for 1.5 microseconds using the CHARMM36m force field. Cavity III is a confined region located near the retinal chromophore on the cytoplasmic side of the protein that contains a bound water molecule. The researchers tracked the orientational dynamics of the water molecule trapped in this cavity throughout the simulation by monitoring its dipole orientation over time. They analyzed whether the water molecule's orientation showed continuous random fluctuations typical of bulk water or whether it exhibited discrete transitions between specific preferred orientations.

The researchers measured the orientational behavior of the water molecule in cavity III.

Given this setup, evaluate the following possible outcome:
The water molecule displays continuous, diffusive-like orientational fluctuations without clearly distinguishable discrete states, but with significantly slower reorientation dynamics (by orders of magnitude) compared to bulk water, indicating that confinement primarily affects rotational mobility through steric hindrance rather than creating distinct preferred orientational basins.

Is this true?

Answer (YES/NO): NO